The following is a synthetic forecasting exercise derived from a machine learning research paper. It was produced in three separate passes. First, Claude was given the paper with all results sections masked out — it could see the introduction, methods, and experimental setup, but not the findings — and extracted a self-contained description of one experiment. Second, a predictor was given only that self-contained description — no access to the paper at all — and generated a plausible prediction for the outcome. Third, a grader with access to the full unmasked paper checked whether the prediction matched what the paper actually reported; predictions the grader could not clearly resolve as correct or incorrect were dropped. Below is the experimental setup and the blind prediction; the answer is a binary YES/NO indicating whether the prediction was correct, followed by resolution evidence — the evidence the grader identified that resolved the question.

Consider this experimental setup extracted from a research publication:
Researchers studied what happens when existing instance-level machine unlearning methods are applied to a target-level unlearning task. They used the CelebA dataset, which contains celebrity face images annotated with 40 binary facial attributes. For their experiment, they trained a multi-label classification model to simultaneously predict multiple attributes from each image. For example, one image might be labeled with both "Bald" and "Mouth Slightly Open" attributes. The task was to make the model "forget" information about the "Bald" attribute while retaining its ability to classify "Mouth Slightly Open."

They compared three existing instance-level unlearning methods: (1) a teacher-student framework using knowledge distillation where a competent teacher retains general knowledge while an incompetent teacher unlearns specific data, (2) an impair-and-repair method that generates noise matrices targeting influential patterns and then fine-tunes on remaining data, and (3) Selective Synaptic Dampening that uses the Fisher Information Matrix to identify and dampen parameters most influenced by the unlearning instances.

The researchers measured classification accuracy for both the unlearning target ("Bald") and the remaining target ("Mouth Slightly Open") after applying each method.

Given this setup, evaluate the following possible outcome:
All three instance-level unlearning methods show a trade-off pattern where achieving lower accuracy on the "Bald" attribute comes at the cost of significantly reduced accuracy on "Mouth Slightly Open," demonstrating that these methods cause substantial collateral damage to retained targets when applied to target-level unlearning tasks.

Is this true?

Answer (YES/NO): NO